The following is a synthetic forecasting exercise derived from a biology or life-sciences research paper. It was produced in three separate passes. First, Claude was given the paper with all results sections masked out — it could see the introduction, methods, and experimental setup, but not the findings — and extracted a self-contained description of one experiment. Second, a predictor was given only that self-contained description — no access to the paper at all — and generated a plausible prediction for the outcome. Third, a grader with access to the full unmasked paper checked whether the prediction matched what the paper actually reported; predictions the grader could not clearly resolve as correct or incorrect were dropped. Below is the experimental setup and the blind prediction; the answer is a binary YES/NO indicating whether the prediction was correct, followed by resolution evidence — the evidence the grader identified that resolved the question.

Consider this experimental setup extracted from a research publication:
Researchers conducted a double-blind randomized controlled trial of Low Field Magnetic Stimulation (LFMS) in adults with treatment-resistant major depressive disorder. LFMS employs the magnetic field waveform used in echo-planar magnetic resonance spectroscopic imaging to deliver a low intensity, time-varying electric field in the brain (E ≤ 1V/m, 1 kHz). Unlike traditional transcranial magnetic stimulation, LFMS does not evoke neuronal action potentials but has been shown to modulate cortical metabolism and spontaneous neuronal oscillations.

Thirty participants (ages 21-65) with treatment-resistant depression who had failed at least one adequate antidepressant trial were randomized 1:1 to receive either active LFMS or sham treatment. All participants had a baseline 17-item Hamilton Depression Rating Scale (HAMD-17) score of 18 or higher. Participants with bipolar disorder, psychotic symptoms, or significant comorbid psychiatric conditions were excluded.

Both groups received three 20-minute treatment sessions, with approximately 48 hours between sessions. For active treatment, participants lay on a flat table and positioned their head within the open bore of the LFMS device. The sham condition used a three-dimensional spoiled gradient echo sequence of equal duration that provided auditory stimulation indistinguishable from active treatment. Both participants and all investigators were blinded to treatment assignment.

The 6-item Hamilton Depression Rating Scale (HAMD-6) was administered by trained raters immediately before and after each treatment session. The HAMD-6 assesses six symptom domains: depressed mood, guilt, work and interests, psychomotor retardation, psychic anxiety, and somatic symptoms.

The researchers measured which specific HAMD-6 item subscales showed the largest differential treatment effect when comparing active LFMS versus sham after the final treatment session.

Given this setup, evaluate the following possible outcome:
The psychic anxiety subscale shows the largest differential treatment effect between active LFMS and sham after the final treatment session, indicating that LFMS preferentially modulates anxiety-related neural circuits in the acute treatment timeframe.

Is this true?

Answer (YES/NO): NO